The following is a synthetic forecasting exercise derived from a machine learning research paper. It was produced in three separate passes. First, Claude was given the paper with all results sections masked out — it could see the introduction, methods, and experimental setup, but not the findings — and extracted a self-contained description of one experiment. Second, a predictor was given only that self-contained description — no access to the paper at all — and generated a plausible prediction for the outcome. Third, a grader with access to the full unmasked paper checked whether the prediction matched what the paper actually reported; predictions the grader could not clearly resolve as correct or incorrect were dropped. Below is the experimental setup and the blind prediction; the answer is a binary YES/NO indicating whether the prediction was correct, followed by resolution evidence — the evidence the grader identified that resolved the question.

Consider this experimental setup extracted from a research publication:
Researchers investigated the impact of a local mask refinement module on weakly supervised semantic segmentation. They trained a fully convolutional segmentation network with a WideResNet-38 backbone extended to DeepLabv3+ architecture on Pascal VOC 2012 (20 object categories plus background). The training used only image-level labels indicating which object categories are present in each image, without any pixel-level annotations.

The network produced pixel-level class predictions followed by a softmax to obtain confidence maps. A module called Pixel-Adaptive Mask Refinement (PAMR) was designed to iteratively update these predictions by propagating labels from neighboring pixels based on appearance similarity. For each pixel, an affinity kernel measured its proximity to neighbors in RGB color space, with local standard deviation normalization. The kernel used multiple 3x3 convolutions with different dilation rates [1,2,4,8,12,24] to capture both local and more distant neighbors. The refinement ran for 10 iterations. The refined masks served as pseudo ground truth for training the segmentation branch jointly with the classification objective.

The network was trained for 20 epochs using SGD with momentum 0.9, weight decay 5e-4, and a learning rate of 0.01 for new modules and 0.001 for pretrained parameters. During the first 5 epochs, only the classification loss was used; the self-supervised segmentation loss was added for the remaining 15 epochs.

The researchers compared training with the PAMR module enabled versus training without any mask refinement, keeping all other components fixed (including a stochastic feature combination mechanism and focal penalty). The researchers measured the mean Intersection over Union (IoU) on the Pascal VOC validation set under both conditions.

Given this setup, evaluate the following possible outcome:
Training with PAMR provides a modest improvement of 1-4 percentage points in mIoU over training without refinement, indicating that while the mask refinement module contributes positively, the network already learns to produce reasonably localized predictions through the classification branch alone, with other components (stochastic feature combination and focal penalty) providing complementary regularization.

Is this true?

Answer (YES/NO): NO